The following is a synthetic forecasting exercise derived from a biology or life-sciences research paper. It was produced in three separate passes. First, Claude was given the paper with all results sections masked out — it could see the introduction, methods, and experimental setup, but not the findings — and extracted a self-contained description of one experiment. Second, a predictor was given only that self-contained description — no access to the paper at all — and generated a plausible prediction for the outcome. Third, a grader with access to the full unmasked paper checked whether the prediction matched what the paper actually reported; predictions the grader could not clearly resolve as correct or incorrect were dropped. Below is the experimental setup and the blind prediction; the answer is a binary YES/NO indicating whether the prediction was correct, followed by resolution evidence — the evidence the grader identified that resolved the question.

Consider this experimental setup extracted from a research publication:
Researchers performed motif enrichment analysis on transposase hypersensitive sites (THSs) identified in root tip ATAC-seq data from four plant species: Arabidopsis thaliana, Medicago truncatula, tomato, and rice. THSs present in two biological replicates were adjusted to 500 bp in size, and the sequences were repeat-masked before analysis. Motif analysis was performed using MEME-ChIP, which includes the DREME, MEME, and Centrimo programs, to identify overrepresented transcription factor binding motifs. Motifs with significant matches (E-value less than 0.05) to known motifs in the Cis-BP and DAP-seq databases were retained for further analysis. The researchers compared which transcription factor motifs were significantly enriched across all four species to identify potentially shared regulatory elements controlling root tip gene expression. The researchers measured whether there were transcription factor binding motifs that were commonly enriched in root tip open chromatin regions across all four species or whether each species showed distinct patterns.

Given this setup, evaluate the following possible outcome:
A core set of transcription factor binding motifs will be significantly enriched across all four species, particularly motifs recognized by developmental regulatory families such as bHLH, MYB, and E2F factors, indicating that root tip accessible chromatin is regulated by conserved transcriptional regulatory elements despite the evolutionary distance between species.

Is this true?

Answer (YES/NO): NO